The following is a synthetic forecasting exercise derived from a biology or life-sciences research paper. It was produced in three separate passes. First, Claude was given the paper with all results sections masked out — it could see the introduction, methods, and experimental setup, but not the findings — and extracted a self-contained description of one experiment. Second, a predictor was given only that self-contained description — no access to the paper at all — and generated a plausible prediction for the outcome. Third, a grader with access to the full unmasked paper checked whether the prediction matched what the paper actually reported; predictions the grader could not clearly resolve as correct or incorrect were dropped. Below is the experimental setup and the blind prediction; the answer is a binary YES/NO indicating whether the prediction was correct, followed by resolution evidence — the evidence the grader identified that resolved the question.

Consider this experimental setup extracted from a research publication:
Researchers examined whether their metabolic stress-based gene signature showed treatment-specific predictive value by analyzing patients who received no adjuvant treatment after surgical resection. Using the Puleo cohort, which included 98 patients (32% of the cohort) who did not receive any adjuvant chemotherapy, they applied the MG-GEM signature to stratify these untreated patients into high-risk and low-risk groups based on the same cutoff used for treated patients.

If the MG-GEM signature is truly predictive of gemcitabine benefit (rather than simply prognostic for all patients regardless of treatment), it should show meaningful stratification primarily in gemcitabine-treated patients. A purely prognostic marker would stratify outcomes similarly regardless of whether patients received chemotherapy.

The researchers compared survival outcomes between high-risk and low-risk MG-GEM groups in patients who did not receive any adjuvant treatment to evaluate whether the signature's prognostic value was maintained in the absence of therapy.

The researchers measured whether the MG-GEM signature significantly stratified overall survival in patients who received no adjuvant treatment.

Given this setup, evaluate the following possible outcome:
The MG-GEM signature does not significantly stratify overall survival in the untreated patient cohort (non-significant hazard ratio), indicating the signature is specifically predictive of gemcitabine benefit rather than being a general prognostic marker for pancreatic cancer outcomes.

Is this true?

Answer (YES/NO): YES